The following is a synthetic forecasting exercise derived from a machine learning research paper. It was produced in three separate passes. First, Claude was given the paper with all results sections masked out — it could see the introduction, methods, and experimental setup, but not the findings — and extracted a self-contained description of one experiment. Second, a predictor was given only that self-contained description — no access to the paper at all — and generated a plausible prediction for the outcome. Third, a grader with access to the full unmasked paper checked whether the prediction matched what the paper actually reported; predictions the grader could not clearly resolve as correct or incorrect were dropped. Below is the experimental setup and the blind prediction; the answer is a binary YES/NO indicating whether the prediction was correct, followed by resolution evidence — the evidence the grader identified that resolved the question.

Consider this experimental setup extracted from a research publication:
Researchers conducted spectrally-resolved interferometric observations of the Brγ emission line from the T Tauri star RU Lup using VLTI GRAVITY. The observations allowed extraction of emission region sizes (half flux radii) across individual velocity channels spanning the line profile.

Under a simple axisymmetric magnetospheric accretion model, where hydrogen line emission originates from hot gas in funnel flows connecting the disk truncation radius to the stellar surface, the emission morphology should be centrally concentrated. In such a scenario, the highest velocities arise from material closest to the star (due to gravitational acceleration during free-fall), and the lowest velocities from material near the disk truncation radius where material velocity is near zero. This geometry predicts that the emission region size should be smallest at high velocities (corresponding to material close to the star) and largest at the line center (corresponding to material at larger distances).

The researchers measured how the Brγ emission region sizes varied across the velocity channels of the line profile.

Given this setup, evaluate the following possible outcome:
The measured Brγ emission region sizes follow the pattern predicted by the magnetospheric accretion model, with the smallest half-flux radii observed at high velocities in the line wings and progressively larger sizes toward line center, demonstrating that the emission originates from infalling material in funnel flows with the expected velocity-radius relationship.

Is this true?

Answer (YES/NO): NO